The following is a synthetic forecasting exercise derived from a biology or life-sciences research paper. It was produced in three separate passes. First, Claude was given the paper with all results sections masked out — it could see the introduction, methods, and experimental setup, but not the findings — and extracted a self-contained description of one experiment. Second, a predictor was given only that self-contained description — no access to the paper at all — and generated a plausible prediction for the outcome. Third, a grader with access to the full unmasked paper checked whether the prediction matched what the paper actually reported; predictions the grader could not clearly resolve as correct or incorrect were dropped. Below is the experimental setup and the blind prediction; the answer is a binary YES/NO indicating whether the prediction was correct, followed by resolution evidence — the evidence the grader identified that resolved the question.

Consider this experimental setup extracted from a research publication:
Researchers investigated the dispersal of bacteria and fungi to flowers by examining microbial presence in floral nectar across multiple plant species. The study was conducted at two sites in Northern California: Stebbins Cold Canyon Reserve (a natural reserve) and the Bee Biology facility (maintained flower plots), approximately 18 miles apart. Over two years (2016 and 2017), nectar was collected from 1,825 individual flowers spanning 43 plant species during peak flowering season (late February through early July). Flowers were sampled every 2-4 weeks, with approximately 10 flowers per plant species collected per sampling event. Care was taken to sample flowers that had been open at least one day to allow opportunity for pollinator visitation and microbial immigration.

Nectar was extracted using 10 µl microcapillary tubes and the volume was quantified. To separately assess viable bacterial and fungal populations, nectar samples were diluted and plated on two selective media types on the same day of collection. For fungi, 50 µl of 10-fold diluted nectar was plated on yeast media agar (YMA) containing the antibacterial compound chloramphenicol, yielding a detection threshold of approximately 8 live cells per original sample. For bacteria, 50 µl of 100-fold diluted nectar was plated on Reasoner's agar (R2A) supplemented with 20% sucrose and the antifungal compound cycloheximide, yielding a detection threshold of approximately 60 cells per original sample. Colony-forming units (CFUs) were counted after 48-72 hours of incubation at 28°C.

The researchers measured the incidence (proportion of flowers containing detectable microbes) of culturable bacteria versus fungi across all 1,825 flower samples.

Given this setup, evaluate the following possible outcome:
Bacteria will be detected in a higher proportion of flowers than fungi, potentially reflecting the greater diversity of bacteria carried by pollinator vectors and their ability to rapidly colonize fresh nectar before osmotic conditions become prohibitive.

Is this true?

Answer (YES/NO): YES